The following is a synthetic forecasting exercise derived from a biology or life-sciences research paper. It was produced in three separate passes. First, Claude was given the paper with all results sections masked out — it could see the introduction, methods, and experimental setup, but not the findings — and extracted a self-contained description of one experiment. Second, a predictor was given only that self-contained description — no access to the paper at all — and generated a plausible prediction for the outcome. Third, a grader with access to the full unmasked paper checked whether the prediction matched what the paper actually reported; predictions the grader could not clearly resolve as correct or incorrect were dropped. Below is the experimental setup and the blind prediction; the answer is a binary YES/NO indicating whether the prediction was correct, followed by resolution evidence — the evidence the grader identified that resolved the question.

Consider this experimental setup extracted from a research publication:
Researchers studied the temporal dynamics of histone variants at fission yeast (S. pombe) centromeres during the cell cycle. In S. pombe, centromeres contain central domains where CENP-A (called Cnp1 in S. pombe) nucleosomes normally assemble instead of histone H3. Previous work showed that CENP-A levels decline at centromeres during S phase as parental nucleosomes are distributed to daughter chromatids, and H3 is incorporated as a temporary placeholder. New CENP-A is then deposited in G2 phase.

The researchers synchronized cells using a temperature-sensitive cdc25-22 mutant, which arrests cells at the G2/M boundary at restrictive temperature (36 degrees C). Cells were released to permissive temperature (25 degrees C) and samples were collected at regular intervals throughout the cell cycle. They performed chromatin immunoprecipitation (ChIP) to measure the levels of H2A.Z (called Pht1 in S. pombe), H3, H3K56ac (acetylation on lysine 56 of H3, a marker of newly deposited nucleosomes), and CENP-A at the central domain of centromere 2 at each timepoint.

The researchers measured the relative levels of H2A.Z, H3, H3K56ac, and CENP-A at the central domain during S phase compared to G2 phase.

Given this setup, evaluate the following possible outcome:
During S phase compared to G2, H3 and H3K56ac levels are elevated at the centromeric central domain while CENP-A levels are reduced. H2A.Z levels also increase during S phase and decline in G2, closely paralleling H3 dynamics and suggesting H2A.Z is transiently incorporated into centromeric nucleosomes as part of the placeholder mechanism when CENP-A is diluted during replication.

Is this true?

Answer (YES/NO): YES